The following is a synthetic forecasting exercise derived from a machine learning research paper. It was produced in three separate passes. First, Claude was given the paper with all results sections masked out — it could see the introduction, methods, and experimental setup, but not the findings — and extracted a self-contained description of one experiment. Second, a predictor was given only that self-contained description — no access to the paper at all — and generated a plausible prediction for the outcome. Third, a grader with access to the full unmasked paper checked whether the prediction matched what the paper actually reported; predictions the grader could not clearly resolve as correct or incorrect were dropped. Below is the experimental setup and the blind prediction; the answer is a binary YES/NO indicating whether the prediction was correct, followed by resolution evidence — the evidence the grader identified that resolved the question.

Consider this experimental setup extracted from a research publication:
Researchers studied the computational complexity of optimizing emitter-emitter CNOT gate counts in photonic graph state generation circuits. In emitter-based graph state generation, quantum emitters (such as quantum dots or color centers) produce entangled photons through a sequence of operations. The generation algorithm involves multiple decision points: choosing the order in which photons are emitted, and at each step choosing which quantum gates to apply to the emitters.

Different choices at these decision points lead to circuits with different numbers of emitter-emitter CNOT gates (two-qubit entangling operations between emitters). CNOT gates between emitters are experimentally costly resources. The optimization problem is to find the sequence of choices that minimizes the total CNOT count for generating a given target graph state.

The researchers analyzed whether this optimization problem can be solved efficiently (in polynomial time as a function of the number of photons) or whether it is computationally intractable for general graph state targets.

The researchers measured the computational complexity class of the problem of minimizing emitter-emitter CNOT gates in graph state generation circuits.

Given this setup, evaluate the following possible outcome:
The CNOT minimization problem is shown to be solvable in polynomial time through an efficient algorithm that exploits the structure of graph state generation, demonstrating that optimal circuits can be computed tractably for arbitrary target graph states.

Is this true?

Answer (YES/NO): NO